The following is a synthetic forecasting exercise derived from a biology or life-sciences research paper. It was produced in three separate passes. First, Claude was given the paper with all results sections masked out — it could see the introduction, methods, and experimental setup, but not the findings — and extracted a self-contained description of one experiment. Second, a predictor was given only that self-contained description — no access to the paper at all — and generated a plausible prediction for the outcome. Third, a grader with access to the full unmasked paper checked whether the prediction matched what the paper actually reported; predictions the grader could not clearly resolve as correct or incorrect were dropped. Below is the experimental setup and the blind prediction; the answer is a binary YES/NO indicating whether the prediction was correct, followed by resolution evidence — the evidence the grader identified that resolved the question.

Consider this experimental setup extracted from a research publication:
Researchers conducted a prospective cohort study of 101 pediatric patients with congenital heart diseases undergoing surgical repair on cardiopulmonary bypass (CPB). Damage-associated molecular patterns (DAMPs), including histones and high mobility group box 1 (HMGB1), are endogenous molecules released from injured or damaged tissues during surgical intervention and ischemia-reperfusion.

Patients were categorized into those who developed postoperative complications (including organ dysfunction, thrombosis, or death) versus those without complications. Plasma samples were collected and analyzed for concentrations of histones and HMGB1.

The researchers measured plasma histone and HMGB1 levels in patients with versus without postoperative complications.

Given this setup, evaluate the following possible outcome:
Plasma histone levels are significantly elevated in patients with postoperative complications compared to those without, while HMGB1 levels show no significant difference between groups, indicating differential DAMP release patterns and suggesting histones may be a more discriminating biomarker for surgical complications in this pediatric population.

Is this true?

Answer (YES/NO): NO